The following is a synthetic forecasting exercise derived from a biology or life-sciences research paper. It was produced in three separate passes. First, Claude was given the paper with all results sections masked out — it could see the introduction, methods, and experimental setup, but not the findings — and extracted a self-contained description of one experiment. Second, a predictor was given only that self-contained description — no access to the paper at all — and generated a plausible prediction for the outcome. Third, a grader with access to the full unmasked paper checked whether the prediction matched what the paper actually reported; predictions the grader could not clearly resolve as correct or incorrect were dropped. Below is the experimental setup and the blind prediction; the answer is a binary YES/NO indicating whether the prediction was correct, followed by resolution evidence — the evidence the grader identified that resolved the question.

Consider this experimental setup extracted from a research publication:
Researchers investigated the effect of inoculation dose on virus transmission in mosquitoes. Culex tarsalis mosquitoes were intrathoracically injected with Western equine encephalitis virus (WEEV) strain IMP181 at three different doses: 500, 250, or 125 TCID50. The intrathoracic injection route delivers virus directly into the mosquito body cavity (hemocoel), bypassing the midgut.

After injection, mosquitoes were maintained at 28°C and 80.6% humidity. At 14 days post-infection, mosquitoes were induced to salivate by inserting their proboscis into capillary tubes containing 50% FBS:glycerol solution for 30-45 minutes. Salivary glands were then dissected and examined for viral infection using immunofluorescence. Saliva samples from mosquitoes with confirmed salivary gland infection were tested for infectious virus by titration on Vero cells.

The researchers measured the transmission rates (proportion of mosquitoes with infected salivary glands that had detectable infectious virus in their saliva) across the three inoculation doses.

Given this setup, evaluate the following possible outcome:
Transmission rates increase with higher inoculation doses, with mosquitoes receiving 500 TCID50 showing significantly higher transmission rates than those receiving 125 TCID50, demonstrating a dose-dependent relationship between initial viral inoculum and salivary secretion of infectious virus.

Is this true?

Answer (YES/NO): NO